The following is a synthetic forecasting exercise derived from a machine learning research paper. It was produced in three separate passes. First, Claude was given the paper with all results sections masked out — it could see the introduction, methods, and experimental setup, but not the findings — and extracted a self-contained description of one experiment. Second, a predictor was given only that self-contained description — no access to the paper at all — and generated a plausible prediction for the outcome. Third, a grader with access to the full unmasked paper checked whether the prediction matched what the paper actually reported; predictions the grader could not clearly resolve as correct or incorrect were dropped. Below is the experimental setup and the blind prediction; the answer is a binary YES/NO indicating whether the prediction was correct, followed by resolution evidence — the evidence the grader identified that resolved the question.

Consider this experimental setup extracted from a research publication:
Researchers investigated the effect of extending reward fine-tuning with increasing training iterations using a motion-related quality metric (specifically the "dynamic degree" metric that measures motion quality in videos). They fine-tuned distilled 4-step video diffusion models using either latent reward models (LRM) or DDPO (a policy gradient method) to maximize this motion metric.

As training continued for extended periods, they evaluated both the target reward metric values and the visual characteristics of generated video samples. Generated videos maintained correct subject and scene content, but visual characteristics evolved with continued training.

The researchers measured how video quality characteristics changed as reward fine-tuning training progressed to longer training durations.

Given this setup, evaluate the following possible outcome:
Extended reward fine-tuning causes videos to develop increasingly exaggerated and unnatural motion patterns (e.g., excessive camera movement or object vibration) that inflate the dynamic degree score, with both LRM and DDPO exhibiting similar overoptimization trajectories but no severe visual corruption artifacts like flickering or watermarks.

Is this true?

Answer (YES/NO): NO